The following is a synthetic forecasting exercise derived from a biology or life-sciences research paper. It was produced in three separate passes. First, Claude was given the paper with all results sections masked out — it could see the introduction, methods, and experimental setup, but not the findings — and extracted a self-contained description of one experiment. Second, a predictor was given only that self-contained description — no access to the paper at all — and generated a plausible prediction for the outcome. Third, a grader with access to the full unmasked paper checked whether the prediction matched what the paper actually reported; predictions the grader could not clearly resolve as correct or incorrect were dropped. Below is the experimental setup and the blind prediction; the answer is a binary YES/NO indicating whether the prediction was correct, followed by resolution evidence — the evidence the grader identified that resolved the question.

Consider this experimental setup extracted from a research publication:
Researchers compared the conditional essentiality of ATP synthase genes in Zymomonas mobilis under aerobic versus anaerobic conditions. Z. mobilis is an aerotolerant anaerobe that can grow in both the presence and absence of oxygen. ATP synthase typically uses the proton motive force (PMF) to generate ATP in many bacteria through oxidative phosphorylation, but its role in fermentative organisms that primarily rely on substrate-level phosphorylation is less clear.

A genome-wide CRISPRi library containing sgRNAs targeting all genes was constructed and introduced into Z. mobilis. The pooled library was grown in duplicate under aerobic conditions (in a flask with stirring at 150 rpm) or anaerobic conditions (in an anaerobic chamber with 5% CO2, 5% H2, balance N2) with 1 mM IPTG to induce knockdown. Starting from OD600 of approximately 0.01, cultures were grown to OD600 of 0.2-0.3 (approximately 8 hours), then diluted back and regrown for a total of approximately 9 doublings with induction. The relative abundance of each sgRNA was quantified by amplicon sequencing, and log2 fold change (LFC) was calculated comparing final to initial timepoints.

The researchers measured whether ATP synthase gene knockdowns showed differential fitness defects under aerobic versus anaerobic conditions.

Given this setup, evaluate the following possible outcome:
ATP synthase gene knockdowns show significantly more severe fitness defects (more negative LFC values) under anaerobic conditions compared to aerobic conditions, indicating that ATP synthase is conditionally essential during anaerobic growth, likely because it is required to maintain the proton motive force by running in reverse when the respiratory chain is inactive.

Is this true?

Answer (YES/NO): YES